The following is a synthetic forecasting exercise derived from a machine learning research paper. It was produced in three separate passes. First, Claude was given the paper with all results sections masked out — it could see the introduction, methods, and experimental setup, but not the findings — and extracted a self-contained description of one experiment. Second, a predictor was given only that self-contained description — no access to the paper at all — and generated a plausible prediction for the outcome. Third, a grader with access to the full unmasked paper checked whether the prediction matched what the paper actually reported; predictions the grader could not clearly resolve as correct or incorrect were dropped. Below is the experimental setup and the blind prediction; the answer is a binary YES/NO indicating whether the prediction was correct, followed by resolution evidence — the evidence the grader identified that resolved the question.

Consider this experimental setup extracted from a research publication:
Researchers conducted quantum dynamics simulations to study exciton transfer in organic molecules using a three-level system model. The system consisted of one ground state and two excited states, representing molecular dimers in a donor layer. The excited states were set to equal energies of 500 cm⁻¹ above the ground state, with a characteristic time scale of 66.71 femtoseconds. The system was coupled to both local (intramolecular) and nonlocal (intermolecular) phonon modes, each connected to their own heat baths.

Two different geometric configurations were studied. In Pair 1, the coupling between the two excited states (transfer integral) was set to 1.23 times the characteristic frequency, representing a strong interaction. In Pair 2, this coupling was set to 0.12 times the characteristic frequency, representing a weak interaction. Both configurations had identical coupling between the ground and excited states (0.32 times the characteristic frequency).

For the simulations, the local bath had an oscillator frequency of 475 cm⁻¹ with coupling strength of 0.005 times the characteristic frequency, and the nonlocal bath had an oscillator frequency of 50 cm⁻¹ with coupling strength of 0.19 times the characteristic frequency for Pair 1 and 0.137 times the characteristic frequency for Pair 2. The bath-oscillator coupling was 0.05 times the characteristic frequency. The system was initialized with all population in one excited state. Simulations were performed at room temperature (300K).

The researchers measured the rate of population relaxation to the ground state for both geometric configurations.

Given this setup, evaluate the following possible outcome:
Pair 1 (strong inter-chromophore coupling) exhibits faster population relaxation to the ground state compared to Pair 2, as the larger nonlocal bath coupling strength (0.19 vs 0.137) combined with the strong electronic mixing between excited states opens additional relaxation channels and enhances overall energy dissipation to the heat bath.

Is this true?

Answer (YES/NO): NO